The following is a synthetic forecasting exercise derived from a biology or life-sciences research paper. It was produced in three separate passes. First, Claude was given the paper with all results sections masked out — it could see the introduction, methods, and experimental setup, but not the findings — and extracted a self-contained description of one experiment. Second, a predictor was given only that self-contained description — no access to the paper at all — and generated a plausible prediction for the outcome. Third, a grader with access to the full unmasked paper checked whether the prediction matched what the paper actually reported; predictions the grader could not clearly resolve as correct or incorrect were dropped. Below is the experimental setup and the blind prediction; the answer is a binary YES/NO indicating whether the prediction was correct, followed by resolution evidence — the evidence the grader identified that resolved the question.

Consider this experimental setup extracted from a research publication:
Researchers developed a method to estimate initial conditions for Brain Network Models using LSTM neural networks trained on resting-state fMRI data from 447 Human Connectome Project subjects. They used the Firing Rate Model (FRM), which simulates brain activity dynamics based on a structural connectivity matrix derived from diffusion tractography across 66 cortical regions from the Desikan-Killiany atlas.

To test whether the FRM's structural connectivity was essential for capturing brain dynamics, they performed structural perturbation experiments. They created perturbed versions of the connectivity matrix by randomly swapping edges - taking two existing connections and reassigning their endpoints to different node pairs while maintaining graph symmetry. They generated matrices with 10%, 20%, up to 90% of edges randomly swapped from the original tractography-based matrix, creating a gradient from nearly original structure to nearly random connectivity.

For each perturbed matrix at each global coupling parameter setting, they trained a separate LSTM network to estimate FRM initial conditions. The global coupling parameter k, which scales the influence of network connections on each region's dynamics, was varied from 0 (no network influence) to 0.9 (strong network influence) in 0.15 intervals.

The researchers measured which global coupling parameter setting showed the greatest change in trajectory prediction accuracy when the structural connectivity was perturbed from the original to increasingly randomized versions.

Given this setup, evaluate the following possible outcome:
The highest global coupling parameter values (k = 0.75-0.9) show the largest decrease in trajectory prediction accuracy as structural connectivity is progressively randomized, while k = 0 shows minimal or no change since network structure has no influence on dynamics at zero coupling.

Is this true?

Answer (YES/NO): YES